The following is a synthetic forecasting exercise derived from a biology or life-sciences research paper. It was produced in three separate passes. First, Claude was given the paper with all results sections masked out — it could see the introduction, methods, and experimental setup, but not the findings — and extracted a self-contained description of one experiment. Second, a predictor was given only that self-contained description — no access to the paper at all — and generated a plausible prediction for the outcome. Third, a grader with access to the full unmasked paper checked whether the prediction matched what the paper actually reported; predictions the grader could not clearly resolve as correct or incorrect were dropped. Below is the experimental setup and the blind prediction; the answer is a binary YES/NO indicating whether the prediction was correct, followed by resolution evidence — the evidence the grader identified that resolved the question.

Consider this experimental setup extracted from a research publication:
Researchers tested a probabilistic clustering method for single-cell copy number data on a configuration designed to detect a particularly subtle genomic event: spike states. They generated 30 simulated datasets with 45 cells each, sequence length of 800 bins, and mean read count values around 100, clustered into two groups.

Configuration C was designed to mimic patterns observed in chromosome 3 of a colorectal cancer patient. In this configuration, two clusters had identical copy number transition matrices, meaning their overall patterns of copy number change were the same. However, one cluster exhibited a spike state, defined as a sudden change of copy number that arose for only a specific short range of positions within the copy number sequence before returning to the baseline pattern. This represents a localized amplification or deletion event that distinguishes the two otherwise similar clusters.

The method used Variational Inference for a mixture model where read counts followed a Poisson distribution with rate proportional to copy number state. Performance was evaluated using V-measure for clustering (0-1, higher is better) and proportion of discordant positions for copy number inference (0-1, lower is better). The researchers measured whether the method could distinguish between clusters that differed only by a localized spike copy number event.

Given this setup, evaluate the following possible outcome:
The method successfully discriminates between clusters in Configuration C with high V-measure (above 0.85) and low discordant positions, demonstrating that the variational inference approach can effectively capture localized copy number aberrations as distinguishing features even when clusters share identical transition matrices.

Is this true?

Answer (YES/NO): YES